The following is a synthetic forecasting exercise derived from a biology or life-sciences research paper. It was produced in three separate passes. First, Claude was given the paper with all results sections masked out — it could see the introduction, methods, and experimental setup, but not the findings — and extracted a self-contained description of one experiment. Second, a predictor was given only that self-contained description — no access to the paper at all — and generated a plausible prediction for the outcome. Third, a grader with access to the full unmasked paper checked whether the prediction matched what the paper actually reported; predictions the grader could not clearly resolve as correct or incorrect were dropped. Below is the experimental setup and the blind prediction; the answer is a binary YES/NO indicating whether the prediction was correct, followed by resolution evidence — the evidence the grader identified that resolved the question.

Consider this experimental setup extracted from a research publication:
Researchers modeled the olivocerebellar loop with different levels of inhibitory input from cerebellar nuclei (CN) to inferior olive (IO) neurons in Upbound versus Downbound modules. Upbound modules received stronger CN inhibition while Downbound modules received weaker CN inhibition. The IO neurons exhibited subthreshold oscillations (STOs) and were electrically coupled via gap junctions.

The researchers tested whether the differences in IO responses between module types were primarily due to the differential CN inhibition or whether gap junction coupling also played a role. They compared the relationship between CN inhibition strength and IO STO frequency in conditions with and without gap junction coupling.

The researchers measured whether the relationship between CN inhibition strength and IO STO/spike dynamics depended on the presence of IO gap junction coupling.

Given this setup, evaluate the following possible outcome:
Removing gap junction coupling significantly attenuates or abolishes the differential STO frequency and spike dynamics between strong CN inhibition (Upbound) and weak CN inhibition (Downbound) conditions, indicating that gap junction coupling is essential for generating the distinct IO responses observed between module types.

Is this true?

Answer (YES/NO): YES